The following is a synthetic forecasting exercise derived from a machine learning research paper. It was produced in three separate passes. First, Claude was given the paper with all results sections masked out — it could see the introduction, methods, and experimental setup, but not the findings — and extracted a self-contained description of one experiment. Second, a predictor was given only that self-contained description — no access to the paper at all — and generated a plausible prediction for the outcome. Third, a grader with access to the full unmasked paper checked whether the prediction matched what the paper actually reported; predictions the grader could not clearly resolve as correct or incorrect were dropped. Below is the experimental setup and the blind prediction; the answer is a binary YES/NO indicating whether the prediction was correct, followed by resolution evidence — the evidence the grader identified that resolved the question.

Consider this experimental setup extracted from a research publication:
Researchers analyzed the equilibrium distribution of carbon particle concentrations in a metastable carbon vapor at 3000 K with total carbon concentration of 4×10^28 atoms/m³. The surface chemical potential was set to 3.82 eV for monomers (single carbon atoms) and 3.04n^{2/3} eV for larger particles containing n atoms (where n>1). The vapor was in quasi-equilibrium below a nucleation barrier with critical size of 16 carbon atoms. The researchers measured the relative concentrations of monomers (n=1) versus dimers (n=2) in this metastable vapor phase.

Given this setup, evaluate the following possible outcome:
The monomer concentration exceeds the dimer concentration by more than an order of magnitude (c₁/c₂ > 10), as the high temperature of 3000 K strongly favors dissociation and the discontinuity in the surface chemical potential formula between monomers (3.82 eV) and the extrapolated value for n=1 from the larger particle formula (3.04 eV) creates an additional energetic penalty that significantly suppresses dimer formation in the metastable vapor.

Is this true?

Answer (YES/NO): NO